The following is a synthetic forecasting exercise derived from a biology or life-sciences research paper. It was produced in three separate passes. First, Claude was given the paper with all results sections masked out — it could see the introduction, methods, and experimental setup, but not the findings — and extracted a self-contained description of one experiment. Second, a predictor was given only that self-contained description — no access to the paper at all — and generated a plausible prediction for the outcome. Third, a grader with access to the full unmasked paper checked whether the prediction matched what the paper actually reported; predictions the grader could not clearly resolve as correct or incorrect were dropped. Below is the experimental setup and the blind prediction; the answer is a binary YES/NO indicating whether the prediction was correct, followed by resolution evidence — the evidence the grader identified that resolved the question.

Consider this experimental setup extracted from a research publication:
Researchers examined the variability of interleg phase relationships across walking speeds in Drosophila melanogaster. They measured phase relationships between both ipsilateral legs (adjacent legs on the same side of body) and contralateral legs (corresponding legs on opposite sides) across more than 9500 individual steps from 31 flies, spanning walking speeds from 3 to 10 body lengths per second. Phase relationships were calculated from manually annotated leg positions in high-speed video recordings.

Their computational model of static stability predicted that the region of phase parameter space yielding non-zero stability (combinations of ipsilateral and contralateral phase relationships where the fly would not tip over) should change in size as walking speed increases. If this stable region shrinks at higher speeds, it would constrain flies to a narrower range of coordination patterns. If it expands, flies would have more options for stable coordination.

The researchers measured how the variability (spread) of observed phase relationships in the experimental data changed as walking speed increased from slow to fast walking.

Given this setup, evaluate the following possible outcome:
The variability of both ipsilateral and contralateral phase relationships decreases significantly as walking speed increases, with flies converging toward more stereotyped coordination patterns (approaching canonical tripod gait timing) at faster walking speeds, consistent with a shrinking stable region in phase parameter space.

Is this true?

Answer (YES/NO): YES